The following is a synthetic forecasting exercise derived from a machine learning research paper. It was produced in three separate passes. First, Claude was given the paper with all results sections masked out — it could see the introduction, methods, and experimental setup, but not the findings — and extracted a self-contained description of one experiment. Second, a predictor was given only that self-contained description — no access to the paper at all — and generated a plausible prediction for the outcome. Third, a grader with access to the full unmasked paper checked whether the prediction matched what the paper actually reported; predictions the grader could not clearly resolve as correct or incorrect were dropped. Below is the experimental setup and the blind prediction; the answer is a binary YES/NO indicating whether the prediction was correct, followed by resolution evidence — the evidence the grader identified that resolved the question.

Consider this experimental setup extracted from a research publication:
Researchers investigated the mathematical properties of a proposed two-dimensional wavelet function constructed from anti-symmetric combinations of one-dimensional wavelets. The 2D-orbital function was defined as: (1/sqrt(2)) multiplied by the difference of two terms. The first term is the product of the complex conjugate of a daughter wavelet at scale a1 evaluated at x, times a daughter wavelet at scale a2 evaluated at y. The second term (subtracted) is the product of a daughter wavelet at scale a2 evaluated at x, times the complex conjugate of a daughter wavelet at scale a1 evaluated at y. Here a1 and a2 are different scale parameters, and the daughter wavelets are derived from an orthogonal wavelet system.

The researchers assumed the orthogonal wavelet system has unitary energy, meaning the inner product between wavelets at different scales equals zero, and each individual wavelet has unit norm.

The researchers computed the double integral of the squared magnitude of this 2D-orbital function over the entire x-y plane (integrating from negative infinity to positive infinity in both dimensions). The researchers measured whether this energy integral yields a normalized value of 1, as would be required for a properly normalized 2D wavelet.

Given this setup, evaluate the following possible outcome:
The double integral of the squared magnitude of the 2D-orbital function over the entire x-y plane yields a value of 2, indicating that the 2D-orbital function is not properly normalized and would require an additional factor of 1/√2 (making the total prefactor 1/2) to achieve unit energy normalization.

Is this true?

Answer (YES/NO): NO